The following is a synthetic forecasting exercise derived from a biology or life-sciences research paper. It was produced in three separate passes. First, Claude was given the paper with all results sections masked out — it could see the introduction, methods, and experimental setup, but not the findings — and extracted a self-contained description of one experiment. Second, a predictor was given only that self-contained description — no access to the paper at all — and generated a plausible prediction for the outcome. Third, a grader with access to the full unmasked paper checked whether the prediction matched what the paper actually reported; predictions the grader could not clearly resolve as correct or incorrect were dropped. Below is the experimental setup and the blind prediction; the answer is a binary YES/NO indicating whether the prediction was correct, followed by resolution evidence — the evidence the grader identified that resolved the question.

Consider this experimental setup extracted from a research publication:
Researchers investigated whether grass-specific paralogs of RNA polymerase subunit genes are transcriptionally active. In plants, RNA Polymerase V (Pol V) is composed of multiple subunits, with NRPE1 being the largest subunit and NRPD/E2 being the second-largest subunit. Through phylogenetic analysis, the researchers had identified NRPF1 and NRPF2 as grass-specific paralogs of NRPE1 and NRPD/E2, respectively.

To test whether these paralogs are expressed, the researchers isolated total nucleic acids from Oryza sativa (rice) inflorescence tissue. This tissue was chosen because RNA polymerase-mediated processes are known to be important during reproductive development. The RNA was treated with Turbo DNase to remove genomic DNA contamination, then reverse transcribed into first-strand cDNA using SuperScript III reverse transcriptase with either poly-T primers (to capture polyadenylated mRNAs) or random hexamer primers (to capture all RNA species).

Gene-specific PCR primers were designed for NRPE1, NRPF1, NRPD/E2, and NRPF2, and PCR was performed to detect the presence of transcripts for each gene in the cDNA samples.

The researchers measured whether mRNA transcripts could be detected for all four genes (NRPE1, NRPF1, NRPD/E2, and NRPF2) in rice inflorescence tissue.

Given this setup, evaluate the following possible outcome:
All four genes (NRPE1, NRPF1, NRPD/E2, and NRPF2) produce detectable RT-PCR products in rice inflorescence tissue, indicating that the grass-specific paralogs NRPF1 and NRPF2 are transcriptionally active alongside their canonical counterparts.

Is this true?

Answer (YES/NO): YES